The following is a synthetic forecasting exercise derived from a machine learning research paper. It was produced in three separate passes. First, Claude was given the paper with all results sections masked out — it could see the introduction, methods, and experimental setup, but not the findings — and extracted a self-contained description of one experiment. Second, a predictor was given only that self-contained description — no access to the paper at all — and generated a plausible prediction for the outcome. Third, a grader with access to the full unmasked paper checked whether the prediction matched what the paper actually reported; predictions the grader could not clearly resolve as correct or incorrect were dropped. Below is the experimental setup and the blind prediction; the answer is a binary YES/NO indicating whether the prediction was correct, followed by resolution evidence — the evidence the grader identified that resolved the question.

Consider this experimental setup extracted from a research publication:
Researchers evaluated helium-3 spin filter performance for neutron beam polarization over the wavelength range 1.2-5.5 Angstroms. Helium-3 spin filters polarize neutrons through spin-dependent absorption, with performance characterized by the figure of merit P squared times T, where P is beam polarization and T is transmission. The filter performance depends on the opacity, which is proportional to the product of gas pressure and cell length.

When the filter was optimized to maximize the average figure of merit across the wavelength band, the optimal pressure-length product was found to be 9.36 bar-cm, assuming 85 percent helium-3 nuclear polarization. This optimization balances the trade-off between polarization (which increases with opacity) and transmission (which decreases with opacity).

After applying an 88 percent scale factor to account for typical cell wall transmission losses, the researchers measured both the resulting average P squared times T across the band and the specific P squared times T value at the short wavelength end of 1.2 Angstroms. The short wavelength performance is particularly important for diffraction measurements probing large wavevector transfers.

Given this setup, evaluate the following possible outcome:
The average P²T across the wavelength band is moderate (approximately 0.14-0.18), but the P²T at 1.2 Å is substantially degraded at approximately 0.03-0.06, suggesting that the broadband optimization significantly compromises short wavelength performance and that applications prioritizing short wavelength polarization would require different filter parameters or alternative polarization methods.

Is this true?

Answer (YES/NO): NO